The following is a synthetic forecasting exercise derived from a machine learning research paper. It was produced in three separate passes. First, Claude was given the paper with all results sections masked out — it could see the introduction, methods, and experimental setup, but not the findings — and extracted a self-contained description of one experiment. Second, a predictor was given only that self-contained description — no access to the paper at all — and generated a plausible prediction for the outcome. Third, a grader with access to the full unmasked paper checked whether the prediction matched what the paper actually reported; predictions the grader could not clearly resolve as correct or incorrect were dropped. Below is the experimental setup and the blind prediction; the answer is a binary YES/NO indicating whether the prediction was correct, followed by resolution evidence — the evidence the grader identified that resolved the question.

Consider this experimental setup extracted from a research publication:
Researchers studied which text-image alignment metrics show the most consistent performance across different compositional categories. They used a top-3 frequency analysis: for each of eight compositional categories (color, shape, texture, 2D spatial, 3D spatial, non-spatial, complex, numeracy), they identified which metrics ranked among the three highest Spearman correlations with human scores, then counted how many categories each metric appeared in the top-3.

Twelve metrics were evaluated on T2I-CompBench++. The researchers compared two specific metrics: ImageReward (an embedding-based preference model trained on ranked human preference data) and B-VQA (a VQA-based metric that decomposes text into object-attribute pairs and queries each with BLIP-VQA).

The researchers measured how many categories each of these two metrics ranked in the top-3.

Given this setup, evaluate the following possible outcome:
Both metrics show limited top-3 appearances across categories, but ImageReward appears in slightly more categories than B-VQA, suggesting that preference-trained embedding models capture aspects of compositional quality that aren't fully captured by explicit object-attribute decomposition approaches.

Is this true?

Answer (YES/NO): NO